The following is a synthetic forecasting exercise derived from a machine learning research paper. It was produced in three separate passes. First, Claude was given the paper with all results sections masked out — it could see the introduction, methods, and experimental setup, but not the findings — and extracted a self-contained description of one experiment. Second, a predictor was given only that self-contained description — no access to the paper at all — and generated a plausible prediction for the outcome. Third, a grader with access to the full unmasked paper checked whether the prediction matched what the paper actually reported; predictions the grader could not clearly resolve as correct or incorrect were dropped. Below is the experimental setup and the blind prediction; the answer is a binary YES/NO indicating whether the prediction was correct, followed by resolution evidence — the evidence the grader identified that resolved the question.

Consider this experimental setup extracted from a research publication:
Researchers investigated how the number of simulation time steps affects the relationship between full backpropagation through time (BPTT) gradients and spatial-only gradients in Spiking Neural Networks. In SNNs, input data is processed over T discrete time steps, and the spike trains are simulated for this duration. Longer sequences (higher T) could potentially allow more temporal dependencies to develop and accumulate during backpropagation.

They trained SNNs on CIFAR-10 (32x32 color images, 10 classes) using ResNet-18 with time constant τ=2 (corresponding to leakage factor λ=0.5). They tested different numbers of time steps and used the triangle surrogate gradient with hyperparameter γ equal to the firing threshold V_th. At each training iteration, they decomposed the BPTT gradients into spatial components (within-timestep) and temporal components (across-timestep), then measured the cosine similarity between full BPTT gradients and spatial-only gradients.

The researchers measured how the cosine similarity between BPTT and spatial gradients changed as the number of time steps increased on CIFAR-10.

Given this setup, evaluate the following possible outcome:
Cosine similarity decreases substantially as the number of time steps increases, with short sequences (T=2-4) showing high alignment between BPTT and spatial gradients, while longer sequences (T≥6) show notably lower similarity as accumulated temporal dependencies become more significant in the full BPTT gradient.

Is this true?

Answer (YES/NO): NO